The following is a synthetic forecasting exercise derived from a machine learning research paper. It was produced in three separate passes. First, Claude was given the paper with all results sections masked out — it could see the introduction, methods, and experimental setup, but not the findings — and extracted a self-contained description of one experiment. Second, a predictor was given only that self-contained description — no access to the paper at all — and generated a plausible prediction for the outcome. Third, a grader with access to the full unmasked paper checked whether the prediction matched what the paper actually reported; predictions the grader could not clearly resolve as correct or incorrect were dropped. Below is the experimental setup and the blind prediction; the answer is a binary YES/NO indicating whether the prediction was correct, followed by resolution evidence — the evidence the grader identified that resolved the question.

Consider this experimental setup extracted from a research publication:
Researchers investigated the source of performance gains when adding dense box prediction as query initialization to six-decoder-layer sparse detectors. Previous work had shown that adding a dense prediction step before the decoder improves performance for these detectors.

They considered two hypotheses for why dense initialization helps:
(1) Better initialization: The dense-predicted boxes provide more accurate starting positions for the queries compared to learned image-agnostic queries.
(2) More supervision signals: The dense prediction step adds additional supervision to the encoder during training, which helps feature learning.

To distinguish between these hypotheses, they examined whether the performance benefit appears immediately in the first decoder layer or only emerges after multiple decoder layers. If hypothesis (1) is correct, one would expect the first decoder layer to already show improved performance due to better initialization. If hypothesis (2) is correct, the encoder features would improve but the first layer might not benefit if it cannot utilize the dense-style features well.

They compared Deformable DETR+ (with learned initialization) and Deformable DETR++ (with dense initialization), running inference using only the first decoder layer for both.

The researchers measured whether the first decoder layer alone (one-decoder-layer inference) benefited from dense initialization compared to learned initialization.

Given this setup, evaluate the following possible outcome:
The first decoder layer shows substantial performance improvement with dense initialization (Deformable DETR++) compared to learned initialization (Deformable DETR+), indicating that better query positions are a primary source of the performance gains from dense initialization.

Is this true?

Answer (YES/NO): NO